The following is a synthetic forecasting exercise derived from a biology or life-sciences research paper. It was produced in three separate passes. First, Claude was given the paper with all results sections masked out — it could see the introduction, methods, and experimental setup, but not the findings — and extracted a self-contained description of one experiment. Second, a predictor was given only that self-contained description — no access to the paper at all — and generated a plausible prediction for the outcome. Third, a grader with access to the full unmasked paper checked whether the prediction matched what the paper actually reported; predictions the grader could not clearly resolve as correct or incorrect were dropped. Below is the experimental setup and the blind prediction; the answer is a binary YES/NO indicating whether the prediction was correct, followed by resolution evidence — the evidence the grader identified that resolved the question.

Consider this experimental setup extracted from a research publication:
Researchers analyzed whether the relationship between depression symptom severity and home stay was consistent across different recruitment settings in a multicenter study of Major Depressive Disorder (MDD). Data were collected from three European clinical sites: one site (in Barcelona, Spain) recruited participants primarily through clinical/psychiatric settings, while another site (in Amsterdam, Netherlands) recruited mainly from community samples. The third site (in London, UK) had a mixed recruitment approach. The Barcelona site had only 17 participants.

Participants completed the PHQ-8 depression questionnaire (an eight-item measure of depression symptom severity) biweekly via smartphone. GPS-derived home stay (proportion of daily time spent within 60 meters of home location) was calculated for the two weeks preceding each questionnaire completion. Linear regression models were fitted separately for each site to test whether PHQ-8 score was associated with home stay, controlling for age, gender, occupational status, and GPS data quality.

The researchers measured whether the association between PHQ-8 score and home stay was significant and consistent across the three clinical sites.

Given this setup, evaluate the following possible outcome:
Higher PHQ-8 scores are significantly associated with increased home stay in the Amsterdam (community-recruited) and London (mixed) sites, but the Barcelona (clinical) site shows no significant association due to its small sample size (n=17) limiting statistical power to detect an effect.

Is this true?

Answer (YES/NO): NO